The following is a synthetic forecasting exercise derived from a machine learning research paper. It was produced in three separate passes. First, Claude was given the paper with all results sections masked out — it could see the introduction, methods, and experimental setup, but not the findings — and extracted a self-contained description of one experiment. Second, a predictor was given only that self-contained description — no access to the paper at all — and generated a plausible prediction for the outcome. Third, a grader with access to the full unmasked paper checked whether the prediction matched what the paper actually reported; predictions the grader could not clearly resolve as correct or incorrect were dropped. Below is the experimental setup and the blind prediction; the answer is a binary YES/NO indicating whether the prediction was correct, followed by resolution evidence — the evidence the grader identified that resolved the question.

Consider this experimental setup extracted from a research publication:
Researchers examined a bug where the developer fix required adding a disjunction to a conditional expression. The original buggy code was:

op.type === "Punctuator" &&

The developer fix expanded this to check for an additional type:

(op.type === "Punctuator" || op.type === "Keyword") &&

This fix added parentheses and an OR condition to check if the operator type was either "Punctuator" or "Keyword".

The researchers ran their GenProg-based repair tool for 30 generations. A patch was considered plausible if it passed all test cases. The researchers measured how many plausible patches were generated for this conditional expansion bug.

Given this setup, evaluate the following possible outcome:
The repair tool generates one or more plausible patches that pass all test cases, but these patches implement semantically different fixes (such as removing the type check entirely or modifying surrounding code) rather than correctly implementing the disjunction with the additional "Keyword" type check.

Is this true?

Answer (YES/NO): YES